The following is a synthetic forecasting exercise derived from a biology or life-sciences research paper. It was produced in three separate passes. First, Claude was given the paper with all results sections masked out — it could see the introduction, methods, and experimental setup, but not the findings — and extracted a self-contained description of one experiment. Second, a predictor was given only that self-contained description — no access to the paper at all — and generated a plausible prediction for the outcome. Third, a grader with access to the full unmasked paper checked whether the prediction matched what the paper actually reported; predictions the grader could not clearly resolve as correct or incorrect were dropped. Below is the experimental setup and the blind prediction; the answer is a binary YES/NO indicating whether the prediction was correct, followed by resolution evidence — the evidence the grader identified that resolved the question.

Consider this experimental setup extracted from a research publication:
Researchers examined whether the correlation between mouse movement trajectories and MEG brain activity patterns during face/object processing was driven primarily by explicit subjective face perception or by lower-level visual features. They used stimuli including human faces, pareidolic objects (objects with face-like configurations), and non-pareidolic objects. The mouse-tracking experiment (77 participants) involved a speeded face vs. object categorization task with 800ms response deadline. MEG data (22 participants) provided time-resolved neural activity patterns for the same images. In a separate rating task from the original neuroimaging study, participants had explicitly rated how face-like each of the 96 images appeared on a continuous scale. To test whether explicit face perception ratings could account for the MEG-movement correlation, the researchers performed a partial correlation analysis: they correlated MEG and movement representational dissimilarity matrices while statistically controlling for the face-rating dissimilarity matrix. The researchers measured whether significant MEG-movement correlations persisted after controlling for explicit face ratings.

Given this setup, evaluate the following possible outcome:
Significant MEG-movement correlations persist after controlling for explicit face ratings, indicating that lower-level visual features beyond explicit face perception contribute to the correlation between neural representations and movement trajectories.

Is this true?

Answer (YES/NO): YES